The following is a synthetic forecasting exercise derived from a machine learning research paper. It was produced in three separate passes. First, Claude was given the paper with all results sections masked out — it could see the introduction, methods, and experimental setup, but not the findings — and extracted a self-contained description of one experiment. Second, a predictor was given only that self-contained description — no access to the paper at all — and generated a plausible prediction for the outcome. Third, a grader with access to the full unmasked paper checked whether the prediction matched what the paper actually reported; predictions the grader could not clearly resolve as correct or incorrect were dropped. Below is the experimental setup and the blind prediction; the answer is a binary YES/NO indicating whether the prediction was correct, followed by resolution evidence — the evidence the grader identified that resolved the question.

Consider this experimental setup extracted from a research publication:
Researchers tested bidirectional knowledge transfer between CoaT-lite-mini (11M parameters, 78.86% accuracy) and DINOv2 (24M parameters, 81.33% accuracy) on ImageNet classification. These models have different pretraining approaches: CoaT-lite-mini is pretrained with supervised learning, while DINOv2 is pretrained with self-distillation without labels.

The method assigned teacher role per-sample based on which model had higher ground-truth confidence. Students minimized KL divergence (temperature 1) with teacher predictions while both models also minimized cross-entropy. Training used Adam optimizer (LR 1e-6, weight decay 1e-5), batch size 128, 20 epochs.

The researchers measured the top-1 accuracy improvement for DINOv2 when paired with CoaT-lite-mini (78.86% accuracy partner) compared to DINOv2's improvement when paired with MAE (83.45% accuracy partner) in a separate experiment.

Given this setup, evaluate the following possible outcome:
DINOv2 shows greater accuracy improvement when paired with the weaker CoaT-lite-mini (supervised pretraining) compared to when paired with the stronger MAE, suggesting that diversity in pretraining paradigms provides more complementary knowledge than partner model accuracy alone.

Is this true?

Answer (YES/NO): NO